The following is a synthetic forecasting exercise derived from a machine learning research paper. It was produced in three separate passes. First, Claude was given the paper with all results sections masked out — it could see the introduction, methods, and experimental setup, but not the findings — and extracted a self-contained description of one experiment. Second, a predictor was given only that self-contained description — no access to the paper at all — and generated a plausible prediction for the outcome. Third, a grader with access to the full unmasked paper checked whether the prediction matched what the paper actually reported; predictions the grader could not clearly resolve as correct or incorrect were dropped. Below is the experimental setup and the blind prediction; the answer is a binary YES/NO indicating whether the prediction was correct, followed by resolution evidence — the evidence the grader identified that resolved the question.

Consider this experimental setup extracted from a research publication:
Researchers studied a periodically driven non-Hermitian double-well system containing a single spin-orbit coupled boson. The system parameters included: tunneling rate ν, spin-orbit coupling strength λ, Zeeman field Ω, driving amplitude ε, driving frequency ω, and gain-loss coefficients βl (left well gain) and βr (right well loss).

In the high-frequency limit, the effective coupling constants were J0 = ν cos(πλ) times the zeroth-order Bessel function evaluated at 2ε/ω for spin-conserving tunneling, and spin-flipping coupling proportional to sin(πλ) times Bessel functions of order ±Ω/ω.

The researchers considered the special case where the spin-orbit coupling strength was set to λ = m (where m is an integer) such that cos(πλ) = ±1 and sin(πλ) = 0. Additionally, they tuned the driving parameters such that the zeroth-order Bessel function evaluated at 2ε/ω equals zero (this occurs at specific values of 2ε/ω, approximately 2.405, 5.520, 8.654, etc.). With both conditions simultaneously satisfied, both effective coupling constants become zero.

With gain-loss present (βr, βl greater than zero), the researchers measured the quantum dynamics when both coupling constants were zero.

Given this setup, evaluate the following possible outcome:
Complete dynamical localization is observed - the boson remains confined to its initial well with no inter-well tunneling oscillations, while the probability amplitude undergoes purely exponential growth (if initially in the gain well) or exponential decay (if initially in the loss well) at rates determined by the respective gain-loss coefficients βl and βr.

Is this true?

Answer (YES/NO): YES